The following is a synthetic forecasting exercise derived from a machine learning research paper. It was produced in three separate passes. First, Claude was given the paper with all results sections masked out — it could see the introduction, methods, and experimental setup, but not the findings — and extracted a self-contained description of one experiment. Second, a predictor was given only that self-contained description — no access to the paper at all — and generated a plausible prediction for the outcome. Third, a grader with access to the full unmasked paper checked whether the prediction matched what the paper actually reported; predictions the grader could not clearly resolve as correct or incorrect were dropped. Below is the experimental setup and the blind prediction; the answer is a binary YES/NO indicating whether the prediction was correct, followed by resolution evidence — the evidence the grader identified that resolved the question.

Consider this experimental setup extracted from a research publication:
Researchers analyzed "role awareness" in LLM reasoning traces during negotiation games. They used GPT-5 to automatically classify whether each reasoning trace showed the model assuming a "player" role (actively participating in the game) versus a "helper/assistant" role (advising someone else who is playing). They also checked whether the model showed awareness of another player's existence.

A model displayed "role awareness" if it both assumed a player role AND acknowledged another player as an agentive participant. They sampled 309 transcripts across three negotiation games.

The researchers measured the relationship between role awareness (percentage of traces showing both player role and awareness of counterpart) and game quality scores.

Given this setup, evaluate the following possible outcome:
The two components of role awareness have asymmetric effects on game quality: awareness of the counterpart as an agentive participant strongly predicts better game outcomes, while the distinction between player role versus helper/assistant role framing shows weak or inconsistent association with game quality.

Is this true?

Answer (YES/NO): NO